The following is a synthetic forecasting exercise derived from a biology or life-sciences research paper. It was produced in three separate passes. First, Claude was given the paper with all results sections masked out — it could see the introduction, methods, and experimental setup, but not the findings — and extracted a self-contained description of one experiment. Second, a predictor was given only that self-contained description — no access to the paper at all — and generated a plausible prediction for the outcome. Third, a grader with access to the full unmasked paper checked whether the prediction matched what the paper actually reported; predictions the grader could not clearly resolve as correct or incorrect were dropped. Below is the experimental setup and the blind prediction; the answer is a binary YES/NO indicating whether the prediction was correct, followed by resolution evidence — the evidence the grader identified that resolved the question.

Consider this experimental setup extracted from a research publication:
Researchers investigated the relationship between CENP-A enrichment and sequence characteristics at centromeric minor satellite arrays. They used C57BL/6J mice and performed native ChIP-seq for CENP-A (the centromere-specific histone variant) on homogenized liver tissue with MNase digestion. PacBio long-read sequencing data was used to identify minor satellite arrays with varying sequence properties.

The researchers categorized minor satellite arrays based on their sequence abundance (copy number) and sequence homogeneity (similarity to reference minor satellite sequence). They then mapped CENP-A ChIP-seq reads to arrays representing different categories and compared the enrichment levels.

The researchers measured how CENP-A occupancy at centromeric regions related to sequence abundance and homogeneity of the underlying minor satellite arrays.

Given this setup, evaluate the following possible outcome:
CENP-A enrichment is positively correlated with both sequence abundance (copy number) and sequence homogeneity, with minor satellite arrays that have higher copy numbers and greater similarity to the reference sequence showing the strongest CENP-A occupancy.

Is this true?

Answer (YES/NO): YES